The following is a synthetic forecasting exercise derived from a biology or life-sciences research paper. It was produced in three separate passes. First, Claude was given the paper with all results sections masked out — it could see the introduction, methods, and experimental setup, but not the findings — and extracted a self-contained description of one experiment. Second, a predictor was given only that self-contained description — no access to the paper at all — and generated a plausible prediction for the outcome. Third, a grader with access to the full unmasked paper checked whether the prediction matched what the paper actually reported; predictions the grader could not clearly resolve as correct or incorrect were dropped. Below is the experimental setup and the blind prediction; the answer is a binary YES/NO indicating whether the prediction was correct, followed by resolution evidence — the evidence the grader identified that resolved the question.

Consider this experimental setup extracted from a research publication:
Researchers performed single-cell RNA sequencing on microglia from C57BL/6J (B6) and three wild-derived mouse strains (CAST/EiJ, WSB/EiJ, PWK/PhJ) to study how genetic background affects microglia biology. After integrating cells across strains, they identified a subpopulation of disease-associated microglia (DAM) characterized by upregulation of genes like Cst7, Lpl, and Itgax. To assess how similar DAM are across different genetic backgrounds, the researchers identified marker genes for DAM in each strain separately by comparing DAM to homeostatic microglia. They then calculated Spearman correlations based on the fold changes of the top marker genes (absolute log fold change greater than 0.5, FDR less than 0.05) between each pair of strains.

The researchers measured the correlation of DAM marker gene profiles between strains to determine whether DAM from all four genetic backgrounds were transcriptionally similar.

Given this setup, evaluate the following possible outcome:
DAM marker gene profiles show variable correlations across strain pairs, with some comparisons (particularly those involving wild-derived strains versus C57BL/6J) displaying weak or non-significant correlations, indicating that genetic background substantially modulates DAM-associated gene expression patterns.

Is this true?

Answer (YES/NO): NO